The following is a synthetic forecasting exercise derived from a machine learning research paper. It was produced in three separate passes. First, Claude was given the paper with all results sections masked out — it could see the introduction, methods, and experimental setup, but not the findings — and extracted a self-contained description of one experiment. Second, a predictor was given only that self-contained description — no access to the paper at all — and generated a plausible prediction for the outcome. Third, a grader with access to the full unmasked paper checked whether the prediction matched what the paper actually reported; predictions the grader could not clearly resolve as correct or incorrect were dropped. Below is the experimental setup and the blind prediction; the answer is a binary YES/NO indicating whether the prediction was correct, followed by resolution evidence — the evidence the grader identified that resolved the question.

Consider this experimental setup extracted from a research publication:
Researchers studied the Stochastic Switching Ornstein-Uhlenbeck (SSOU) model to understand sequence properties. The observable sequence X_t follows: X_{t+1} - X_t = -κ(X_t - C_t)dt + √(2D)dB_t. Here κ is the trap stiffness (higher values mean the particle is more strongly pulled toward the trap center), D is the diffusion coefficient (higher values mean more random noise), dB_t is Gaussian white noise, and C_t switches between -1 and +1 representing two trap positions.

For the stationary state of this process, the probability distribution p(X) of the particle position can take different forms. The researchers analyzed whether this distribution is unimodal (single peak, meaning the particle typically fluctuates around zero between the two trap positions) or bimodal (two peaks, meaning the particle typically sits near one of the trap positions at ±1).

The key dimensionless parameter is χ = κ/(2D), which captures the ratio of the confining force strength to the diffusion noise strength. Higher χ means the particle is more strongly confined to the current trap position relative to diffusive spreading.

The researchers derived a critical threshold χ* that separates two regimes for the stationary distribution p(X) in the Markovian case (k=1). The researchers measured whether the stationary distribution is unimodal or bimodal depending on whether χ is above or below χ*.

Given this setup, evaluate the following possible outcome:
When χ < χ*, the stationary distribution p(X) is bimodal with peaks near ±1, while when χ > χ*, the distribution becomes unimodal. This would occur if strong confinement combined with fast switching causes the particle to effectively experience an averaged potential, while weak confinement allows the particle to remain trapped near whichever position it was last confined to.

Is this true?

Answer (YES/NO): NO